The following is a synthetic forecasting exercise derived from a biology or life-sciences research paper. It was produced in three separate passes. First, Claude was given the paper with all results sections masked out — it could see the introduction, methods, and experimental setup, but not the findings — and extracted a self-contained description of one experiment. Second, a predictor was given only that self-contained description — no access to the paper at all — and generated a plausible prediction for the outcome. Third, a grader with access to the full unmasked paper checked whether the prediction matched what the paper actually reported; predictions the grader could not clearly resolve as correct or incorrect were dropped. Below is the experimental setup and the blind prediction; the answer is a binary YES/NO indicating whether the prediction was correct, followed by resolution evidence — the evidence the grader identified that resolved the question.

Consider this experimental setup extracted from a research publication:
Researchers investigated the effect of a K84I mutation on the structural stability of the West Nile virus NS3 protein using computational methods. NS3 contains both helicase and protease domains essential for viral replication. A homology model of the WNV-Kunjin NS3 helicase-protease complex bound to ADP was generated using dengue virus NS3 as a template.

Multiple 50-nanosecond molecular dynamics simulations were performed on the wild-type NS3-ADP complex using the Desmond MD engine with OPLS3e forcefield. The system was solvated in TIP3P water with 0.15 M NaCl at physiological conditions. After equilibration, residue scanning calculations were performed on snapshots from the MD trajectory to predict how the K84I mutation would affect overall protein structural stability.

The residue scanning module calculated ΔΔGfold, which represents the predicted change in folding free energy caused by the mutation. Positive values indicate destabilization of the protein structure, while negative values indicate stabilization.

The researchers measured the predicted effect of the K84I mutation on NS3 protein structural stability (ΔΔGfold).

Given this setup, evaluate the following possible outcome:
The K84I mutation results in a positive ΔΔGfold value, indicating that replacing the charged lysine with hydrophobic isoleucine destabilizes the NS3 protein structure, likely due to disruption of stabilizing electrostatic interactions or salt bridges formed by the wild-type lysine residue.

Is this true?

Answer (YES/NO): YES